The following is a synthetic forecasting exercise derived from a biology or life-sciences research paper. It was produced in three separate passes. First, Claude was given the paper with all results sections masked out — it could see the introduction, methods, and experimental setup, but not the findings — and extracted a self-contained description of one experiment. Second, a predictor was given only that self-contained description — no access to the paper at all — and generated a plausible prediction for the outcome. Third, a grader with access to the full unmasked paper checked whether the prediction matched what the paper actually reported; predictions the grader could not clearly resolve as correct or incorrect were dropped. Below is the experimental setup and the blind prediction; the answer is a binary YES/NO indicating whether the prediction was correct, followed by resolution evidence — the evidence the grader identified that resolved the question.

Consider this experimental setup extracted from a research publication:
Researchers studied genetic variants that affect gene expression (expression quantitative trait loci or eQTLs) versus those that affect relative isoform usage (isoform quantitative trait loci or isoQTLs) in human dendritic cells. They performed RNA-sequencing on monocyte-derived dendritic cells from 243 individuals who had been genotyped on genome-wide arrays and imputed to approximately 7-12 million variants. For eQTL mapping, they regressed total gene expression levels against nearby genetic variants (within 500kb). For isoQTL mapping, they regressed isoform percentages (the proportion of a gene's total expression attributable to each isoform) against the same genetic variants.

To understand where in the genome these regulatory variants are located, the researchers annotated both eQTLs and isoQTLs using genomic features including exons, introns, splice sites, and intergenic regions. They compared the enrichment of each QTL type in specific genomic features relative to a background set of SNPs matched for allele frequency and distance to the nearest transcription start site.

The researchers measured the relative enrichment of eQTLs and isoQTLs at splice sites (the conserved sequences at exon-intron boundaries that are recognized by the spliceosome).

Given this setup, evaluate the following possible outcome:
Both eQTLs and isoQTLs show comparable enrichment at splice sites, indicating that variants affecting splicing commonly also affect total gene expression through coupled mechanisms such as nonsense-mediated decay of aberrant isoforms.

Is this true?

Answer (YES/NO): NO